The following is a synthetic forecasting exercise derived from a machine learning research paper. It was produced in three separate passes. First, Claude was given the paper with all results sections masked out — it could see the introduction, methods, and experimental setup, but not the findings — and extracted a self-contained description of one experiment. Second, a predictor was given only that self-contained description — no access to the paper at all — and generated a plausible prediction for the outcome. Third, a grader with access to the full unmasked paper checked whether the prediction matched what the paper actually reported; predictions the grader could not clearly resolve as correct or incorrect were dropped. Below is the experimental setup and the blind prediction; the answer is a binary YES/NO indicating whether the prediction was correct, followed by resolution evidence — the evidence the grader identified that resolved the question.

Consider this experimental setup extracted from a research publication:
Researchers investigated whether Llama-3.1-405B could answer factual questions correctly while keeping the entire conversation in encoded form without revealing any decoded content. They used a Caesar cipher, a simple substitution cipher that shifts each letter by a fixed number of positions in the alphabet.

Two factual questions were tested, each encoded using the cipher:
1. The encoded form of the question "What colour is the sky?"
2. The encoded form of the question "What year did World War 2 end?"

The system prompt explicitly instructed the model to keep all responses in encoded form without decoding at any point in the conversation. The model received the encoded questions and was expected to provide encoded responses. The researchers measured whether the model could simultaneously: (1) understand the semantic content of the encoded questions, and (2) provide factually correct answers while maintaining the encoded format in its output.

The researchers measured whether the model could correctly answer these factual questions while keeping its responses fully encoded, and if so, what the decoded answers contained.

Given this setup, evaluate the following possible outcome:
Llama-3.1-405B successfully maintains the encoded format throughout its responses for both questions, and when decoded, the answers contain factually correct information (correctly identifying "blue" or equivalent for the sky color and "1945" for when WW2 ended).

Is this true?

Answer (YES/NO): YES